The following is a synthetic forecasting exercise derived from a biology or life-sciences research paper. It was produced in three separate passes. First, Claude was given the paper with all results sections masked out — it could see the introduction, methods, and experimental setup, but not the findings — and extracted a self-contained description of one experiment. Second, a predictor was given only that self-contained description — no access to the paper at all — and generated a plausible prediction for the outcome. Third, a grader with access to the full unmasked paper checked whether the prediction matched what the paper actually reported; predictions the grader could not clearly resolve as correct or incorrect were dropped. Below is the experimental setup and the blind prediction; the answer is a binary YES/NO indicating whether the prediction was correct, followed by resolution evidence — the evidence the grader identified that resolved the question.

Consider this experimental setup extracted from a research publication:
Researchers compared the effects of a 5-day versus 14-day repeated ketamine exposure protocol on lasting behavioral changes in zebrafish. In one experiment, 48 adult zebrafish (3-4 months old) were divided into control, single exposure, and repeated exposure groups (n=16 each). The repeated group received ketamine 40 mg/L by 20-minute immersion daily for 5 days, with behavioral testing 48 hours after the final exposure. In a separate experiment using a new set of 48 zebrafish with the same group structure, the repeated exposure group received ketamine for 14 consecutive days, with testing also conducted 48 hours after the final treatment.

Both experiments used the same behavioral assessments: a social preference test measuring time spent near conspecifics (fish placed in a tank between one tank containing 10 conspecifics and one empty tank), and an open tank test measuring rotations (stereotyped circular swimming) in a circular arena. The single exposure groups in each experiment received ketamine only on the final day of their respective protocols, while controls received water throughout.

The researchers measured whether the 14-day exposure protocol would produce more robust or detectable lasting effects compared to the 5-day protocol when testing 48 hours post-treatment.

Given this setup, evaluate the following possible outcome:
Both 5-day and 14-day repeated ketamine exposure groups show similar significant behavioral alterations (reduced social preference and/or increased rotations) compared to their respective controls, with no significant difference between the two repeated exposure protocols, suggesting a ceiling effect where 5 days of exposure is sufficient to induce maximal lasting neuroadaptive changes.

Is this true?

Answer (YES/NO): NO